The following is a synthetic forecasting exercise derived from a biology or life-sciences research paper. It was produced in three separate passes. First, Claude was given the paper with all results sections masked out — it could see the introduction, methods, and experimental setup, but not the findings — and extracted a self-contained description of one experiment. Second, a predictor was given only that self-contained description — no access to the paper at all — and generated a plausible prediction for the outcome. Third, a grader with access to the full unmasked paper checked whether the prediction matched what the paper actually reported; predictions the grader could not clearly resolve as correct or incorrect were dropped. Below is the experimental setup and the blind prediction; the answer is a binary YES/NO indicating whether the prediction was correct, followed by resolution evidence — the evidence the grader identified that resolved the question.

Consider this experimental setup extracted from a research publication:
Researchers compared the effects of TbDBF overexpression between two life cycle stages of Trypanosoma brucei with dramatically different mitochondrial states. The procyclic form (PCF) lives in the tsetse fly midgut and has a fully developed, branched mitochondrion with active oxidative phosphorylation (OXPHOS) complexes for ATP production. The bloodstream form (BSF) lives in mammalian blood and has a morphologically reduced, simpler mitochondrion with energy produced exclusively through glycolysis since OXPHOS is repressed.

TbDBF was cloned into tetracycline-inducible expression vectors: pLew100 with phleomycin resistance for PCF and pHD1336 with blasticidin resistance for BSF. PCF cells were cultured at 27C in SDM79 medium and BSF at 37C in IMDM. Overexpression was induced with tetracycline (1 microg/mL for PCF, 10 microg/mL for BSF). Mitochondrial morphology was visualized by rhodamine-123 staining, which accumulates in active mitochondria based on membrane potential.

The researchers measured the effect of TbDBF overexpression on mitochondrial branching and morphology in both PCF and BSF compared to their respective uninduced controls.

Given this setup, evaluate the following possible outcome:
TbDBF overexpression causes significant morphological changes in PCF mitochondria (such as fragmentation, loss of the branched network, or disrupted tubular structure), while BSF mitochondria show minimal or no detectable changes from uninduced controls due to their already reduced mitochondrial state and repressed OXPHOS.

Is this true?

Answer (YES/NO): NO